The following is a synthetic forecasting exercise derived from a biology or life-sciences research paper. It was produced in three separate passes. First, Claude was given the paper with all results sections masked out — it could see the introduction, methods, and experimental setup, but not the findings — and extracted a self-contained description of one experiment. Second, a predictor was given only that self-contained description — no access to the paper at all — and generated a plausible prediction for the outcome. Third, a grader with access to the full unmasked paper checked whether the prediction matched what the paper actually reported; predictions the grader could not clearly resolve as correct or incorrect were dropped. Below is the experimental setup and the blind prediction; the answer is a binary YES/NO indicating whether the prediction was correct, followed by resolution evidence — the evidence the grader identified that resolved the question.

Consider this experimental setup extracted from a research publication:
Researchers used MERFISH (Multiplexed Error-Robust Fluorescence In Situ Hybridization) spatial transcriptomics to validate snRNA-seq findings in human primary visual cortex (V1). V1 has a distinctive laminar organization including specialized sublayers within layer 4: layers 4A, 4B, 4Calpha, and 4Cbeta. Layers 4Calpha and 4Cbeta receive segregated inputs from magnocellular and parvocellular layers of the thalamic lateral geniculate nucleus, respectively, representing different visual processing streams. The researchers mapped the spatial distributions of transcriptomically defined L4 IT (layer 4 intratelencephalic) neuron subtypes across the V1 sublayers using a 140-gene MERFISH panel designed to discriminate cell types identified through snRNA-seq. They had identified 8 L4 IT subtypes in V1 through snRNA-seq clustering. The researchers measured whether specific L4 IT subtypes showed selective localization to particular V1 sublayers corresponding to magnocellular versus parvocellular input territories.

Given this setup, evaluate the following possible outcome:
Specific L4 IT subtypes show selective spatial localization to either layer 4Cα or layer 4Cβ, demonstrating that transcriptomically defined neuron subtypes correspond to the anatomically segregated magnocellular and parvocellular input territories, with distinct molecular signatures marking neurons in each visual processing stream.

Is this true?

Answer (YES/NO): YES